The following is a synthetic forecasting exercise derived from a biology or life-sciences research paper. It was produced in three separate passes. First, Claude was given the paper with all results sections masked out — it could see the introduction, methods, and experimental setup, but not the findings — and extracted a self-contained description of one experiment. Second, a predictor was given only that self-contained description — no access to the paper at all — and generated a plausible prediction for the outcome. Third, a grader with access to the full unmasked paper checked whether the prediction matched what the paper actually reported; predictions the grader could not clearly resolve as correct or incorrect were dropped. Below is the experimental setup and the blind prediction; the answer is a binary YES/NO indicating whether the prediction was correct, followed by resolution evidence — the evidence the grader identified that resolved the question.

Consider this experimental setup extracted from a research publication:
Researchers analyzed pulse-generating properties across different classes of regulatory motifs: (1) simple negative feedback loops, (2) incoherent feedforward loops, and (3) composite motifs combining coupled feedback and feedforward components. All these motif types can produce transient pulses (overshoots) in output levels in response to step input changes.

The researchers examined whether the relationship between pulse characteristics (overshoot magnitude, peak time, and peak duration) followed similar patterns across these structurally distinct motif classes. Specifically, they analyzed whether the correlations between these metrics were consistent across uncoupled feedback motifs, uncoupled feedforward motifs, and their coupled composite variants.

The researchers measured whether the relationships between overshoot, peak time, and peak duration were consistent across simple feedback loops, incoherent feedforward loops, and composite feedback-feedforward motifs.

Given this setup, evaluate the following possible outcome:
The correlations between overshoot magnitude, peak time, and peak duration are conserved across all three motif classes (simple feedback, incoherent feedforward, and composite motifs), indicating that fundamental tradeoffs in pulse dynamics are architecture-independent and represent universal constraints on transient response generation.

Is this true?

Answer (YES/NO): YES